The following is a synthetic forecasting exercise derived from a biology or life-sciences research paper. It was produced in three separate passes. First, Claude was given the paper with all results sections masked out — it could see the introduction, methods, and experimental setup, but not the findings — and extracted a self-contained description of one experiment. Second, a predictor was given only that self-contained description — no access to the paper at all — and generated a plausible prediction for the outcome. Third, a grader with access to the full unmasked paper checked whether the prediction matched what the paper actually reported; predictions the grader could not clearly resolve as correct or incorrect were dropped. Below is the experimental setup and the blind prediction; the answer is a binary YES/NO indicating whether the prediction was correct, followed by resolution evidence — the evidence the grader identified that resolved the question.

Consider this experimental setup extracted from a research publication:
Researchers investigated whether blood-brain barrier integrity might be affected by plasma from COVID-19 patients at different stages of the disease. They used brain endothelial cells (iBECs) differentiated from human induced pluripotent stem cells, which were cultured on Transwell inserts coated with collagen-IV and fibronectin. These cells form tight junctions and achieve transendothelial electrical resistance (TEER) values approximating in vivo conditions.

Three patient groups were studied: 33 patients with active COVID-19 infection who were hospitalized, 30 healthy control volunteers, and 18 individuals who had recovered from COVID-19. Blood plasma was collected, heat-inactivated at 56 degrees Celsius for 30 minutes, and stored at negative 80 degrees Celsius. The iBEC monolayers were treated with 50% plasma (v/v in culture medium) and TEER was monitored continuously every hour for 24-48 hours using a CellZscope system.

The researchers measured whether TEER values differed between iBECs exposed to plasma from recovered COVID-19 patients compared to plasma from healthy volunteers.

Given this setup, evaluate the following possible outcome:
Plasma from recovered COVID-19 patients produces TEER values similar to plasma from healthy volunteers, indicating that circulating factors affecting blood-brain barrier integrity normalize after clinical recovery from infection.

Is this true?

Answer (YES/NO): YES